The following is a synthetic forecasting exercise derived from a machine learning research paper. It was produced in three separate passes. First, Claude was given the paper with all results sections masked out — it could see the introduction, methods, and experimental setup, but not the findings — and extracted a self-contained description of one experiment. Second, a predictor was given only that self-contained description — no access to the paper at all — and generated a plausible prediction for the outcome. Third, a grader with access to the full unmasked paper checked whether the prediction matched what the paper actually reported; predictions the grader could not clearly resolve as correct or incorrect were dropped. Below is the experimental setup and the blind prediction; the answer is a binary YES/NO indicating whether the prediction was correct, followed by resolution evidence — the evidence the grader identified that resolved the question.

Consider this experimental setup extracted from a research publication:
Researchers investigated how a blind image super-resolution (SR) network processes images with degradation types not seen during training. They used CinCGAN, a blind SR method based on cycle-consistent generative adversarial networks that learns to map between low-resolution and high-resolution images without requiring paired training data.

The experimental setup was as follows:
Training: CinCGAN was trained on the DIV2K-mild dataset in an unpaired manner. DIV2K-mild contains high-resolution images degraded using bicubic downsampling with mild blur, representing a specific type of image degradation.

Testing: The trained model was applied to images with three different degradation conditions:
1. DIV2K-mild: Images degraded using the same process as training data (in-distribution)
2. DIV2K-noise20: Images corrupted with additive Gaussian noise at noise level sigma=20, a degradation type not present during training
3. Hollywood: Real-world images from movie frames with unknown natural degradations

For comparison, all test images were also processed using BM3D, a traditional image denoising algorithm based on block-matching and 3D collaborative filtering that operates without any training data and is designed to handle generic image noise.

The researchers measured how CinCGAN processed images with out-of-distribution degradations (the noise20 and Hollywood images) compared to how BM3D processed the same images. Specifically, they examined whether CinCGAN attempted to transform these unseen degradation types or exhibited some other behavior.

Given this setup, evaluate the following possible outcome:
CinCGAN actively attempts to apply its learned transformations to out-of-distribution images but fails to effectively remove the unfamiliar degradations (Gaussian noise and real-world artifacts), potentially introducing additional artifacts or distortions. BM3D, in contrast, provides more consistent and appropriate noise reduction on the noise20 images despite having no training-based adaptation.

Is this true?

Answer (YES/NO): NO